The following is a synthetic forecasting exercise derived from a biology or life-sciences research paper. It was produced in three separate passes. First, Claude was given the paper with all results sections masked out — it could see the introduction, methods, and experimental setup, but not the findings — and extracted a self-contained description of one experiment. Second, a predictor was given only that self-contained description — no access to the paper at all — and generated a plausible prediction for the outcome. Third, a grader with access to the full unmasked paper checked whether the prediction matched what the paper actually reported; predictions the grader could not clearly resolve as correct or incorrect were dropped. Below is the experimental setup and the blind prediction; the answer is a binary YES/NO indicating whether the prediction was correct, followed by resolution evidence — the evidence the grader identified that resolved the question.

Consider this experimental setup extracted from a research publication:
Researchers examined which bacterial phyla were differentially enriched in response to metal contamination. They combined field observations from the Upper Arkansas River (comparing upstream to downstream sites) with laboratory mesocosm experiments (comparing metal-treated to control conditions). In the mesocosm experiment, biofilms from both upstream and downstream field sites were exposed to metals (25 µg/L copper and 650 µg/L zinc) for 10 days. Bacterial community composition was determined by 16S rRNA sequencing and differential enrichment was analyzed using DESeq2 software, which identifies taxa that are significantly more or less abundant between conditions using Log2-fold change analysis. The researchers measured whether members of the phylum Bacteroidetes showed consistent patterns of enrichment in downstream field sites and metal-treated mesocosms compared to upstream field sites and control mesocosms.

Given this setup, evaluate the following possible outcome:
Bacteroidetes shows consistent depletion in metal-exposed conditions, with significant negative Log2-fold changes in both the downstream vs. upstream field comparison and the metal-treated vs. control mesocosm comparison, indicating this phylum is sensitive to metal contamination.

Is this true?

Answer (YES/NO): NO